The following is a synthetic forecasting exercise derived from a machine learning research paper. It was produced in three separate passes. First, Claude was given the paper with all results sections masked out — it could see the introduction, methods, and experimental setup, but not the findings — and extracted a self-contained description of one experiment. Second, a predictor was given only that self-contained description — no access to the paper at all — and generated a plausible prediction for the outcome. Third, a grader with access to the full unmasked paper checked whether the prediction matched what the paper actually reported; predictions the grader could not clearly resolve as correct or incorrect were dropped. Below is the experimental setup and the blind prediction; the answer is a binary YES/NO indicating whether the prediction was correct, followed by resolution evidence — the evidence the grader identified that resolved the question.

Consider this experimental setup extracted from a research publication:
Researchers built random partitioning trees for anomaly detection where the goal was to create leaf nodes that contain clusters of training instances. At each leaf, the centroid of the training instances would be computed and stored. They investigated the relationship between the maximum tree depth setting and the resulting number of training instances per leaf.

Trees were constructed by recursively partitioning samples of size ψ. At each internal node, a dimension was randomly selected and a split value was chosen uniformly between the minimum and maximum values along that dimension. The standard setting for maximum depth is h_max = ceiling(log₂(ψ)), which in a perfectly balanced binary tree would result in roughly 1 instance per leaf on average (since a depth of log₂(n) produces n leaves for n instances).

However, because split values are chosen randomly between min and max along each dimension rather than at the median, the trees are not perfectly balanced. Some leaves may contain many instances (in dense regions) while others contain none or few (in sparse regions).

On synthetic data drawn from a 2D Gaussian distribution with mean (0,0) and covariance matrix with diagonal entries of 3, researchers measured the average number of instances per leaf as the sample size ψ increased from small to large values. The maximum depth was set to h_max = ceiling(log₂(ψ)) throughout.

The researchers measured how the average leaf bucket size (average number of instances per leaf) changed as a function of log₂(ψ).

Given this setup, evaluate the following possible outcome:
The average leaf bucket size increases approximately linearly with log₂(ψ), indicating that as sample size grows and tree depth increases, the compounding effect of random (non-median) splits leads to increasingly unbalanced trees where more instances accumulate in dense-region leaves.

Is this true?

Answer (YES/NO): NO